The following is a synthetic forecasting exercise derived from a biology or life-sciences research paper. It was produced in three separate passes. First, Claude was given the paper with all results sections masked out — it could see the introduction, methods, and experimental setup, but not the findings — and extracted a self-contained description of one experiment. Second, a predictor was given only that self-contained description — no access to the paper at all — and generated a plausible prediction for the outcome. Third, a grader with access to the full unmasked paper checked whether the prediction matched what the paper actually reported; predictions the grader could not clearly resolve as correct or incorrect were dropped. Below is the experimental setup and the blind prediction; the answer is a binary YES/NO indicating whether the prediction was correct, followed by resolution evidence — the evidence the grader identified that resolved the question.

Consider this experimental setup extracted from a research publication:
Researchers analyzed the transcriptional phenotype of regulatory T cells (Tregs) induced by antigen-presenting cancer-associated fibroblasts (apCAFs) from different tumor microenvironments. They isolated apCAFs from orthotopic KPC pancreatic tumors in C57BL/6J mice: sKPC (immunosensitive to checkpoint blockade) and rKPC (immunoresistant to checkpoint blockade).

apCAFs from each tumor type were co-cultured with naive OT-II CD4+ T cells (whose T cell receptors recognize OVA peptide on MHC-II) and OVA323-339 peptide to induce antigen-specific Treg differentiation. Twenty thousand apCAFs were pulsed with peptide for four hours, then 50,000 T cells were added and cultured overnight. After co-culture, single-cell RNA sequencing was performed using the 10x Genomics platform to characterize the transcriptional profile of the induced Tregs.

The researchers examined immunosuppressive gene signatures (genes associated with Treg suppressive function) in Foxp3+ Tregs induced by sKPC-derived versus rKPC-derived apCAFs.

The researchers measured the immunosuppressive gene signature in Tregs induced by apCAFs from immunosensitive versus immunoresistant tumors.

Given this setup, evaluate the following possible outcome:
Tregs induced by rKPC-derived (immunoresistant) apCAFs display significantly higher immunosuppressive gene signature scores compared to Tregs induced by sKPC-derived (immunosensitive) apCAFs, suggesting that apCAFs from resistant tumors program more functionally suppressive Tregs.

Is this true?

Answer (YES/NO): YES